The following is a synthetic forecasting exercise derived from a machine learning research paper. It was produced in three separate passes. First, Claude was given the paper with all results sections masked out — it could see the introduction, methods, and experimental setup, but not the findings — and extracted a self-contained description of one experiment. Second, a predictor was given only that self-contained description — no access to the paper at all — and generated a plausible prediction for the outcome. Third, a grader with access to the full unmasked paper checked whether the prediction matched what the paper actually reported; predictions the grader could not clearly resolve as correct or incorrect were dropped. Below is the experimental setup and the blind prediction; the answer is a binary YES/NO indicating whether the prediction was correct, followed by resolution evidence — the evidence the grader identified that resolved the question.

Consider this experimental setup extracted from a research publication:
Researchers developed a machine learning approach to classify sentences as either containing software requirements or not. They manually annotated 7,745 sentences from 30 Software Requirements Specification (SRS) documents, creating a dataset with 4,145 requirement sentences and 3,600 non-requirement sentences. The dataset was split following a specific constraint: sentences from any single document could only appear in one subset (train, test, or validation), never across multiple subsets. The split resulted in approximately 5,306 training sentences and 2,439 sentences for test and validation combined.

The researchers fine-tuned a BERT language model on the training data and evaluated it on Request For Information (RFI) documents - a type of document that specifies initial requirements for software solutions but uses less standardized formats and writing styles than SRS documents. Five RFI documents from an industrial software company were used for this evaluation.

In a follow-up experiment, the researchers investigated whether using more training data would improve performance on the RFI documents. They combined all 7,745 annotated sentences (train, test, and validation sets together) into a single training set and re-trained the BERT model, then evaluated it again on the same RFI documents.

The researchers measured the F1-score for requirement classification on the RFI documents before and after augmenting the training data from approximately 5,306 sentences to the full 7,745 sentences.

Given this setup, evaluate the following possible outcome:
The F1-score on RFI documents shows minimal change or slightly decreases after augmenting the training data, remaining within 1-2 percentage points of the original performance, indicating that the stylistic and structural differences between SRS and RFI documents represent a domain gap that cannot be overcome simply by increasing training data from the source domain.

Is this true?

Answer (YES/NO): NO